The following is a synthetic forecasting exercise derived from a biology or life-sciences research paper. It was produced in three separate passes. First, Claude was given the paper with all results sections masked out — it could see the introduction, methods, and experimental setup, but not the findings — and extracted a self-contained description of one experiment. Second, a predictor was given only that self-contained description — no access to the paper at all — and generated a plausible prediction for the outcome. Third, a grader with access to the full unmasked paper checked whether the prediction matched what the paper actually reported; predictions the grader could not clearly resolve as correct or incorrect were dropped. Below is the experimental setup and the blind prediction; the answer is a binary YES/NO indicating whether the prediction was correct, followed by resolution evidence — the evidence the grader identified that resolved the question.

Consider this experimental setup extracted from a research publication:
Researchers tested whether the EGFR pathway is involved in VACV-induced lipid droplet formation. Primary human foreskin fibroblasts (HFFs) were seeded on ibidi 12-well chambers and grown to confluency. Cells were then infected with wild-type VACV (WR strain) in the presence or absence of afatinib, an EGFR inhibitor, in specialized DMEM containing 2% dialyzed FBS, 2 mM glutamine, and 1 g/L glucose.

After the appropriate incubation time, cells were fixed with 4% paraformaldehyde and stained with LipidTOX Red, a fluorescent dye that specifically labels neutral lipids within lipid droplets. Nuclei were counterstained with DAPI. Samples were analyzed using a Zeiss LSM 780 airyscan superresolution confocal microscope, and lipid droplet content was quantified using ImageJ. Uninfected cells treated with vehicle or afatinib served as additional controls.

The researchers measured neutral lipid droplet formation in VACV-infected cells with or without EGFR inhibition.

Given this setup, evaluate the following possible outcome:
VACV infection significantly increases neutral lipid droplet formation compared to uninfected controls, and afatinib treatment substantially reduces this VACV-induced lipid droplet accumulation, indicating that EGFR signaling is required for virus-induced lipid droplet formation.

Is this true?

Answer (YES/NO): YES